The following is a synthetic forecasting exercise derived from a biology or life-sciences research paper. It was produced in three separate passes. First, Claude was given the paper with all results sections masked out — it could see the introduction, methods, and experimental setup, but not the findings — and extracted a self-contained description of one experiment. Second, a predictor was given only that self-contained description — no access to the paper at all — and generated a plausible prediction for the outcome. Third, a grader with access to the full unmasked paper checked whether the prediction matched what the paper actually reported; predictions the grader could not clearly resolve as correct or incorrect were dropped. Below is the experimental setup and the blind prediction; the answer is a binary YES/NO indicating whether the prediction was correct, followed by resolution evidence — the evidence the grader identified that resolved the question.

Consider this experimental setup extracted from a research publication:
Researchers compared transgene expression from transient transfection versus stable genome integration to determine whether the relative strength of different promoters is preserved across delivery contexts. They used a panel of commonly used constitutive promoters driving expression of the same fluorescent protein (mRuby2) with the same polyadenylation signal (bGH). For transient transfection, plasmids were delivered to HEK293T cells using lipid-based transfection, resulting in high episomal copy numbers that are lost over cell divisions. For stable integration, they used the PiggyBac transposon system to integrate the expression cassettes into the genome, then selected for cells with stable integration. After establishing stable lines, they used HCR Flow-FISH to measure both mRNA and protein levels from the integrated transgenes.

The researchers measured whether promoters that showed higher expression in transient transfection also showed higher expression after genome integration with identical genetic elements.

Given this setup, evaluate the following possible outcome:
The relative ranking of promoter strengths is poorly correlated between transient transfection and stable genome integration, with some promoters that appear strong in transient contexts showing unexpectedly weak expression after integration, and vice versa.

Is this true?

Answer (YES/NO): NO